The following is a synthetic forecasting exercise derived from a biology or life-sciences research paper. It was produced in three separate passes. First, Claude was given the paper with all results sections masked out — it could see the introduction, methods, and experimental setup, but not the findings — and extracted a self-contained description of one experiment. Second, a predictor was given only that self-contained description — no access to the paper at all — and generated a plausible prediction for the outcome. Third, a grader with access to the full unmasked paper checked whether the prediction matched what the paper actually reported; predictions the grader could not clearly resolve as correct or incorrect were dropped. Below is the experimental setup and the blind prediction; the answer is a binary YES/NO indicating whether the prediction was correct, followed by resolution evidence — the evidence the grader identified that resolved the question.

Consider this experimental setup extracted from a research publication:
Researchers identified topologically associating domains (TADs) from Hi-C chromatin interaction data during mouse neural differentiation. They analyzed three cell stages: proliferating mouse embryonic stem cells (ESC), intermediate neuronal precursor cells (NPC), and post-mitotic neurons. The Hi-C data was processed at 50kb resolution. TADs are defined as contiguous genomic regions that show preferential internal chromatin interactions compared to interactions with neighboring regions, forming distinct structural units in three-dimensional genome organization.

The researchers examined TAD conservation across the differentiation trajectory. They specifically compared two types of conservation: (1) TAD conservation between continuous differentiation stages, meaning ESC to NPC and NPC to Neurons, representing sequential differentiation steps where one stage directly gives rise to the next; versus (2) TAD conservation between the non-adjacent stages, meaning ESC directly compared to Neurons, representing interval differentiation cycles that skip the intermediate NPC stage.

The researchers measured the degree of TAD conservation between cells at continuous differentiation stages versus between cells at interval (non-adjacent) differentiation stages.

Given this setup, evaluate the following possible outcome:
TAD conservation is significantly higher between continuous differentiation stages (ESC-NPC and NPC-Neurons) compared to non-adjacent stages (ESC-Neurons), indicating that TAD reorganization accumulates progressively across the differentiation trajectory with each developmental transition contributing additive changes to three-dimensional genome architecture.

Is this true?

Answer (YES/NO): YES